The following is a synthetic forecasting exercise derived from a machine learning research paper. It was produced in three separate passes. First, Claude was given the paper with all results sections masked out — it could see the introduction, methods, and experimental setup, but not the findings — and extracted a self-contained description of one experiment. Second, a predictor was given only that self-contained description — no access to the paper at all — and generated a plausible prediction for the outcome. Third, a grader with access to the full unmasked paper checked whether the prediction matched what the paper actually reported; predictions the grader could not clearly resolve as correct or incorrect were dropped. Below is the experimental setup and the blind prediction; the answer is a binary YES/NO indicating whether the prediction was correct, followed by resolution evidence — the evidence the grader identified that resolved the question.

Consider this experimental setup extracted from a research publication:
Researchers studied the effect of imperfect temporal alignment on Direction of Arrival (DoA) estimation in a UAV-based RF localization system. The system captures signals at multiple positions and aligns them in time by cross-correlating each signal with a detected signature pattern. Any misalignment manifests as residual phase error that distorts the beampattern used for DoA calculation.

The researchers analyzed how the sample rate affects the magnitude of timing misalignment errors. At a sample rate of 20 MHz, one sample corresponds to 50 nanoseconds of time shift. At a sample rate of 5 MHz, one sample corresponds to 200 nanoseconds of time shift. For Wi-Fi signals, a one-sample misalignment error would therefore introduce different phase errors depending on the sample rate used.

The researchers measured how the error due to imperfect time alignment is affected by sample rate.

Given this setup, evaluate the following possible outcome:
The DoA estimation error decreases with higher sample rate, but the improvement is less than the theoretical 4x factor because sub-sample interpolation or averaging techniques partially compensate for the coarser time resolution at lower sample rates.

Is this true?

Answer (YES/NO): NO